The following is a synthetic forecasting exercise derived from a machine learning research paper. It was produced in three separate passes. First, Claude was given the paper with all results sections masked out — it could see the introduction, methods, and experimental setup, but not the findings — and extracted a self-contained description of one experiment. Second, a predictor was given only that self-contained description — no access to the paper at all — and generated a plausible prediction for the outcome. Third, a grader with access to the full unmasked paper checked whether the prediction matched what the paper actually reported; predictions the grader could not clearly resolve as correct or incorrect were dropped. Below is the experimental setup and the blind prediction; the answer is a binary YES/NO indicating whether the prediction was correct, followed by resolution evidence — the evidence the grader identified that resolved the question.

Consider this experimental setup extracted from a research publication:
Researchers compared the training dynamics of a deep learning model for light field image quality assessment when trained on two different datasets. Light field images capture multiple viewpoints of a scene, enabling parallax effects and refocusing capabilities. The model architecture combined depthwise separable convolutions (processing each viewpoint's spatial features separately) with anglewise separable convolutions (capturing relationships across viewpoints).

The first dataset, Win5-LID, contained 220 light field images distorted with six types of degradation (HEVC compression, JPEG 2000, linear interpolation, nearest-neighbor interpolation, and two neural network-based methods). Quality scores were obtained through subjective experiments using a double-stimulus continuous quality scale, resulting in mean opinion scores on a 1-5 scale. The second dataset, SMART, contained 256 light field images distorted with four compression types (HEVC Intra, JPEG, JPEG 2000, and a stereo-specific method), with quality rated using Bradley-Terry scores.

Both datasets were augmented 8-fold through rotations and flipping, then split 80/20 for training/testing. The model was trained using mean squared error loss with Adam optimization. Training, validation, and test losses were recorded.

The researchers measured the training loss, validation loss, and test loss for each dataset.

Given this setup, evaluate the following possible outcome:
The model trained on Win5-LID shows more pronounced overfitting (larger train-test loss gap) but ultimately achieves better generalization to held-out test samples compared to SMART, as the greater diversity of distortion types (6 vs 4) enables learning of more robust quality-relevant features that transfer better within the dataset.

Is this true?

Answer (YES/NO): NO